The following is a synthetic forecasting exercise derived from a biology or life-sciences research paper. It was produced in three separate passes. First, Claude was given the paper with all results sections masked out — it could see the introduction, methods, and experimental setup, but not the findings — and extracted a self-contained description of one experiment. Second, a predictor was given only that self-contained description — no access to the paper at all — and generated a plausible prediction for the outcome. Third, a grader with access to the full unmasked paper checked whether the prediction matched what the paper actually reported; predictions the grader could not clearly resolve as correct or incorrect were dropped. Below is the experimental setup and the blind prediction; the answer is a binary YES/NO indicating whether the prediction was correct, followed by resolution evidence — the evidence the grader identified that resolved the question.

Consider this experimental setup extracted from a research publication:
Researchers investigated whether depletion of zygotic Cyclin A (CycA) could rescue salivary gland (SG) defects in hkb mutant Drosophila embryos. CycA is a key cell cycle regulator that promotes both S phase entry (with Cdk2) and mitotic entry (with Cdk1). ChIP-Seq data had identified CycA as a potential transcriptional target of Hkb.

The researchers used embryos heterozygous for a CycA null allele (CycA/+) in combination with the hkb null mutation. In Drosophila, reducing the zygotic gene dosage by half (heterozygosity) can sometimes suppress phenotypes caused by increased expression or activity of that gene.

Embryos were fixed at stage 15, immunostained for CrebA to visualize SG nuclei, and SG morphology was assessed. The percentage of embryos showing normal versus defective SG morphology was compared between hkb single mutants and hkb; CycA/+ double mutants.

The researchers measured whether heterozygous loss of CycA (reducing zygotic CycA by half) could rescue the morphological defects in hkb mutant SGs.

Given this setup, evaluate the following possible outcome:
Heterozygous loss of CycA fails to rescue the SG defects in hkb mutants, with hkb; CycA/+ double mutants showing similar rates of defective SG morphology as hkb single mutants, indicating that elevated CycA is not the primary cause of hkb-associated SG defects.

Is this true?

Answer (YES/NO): YES